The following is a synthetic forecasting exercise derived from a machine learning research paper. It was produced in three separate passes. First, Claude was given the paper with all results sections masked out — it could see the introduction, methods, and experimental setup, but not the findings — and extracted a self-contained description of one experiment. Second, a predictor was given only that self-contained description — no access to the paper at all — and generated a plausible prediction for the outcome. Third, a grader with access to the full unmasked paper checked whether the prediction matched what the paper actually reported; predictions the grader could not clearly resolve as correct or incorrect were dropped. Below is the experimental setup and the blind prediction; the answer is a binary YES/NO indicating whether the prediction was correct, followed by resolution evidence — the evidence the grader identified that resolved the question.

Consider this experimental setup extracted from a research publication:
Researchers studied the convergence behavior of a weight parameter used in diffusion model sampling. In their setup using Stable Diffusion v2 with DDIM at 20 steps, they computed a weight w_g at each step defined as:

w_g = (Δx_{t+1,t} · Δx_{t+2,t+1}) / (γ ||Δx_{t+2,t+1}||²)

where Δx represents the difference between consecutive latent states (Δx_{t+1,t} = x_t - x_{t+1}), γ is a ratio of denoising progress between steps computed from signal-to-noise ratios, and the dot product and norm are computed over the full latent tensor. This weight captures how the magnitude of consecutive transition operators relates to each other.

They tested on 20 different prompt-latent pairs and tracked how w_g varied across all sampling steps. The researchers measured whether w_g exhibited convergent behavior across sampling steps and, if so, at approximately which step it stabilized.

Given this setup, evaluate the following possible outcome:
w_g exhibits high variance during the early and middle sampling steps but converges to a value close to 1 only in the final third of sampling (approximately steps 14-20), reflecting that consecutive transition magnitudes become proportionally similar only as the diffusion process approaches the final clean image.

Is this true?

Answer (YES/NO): NO